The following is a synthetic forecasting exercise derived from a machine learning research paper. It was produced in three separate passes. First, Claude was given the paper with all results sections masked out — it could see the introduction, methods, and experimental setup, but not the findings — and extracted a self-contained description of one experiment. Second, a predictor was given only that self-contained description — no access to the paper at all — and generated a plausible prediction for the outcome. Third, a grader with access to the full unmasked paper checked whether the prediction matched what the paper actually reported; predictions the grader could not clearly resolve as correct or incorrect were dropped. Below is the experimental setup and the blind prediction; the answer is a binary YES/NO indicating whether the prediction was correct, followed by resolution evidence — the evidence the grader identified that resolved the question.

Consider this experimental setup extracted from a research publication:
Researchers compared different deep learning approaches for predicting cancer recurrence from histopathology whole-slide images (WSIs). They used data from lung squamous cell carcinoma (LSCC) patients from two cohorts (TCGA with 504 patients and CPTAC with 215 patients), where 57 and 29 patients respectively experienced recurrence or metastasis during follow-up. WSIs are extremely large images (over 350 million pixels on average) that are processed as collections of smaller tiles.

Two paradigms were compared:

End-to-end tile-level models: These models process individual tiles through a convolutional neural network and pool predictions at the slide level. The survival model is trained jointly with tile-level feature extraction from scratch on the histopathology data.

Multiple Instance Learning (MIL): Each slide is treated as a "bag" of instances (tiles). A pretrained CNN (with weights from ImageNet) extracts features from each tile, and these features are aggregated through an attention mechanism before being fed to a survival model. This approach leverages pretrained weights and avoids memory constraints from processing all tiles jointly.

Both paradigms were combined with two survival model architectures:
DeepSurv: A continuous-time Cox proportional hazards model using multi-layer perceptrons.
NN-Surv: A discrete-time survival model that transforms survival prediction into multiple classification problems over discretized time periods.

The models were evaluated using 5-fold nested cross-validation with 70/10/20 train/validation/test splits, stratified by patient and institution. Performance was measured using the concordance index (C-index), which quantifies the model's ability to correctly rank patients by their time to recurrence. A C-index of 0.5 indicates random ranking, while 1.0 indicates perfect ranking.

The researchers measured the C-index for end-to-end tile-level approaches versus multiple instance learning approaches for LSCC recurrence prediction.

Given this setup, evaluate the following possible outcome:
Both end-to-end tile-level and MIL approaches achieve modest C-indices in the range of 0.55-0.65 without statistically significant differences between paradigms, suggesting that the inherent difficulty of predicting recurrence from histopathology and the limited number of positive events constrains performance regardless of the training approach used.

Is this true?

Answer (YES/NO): NO